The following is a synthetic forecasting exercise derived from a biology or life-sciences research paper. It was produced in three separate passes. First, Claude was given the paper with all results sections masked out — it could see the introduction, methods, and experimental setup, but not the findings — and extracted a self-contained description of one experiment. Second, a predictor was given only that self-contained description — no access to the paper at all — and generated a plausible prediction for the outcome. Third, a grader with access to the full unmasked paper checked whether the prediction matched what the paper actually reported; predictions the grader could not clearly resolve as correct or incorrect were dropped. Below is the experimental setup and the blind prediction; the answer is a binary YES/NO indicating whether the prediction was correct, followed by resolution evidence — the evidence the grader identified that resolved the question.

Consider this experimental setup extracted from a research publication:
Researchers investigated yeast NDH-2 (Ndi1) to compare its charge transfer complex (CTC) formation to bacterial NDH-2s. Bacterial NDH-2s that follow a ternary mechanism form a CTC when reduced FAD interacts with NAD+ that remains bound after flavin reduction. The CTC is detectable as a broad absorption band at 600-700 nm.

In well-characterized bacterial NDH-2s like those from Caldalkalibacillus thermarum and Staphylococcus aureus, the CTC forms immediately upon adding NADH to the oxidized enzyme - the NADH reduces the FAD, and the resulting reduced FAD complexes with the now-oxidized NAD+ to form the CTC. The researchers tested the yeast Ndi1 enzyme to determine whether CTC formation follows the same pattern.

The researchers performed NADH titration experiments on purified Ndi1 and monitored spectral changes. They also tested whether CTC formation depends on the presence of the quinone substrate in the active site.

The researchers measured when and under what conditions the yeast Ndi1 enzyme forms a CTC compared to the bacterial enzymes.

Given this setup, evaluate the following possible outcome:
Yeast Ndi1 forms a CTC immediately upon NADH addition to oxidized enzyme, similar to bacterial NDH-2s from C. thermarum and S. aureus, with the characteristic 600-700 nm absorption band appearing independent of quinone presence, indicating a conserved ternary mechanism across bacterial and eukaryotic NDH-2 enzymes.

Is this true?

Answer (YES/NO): NO